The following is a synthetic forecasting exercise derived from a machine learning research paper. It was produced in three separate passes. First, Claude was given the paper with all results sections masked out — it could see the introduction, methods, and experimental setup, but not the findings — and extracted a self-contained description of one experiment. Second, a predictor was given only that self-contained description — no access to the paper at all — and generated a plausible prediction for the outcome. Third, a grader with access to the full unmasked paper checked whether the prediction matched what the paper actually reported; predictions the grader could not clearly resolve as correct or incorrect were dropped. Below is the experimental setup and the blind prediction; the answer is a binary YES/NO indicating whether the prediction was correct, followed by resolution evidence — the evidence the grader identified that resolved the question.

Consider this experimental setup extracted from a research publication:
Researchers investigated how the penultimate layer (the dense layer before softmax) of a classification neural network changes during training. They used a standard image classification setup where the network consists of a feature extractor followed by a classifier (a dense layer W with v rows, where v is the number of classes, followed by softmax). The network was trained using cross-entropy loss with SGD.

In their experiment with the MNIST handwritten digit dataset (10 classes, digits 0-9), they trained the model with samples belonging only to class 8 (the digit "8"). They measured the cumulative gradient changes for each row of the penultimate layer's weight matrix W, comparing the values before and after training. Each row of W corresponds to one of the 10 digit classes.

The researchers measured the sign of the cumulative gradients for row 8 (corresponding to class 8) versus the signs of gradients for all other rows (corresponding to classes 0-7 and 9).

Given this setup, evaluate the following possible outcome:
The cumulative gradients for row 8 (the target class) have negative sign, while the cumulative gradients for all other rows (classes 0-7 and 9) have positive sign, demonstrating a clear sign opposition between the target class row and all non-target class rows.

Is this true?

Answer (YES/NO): NO